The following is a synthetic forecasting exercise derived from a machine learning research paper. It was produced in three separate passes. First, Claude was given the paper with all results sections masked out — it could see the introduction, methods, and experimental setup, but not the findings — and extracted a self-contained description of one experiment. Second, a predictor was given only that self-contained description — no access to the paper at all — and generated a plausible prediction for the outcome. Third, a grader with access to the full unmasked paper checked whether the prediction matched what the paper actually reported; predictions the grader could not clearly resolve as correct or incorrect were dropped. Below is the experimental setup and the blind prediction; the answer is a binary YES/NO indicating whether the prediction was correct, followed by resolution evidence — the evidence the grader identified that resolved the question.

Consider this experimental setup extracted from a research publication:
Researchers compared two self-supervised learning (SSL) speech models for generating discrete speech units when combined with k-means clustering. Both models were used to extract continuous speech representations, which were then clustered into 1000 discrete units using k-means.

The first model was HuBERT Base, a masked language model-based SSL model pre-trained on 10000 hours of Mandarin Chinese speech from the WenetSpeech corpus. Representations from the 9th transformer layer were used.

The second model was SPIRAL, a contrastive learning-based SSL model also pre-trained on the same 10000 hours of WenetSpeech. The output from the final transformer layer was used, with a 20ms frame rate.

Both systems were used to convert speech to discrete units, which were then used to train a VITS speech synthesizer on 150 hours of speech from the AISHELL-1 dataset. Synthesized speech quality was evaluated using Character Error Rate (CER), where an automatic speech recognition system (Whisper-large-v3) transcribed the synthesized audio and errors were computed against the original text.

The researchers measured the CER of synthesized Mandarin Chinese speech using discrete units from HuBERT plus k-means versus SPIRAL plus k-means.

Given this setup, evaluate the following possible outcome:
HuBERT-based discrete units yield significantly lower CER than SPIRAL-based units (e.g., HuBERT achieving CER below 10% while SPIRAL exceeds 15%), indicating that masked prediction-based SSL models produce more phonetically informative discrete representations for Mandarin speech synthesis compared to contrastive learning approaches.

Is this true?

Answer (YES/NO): NO